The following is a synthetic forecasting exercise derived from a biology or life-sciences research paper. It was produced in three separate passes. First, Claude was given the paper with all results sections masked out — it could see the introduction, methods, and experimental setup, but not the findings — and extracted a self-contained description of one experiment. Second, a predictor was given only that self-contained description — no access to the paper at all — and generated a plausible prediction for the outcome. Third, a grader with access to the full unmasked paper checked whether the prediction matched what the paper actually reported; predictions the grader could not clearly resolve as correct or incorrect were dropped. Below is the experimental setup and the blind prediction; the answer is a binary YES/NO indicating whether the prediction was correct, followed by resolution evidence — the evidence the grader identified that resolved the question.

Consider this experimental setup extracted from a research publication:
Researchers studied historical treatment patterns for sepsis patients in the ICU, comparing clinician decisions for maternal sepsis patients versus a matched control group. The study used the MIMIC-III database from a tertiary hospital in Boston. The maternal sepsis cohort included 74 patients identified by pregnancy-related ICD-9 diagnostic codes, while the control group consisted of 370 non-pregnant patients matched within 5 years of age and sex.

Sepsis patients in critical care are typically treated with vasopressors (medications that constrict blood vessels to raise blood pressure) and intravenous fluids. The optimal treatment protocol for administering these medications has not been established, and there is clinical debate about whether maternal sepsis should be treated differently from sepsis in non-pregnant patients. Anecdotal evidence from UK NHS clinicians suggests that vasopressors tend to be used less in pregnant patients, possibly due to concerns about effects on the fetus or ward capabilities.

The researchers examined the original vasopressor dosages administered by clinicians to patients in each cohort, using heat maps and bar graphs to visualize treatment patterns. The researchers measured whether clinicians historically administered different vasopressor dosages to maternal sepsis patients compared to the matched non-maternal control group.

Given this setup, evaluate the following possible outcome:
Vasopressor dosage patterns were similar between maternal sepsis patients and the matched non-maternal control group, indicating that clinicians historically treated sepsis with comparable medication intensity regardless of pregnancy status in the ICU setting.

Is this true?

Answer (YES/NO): YES